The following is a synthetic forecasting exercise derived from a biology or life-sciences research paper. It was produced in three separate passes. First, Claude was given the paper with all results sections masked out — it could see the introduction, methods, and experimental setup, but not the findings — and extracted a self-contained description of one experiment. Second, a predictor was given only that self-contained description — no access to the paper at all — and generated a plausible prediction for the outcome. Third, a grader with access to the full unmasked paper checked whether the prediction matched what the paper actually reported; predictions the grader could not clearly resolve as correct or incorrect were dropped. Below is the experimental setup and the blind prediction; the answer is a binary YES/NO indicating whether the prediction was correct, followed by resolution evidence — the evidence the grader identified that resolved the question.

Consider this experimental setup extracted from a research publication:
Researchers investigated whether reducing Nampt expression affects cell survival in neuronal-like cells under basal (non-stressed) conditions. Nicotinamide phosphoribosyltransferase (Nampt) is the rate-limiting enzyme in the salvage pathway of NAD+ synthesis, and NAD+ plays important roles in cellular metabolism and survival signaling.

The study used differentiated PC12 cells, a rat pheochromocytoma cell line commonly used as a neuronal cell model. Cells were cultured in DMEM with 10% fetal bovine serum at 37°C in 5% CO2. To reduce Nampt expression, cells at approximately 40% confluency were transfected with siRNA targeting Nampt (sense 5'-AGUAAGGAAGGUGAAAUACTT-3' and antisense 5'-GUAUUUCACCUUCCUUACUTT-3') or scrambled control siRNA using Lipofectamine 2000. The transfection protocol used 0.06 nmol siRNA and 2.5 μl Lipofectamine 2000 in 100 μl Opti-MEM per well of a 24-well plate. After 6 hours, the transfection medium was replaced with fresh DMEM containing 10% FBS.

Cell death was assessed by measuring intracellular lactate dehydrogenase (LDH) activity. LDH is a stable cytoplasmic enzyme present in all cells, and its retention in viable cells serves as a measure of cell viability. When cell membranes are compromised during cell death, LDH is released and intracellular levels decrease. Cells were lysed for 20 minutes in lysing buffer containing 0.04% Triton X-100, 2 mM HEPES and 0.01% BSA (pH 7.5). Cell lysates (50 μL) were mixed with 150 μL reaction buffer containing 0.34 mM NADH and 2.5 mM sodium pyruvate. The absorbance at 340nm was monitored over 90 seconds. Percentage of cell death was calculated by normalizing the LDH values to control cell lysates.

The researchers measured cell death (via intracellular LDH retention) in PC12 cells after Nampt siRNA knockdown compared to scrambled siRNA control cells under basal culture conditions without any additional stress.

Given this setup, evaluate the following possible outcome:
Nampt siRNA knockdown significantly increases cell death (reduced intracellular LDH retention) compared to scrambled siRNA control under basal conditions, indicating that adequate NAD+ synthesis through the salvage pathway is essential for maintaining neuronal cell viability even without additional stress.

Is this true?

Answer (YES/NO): YES